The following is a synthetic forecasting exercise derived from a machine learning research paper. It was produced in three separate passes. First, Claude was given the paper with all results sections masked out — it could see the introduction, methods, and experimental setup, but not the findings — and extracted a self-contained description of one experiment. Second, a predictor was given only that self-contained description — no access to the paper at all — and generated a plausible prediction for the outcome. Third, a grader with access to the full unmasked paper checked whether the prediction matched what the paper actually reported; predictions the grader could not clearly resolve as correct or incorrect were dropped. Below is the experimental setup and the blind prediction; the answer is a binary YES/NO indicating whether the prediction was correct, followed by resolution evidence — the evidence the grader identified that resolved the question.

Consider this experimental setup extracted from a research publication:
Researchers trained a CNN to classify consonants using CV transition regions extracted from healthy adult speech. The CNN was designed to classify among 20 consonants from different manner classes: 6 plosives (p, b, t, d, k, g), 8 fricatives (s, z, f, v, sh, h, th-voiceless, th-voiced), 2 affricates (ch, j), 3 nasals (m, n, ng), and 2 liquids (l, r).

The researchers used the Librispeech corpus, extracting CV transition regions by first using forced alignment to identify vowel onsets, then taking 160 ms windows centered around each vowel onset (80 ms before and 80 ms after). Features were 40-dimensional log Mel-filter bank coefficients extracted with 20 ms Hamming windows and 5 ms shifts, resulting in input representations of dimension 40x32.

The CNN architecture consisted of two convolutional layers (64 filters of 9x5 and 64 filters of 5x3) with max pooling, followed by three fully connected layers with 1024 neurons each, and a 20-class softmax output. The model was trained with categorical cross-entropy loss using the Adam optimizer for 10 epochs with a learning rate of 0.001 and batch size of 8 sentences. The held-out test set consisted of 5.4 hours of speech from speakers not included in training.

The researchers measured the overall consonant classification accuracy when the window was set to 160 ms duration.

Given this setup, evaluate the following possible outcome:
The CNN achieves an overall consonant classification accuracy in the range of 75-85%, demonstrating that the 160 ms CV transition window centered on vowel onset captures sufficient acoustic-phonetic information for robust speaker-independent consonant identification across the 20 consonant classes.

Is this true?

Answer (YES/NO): YES